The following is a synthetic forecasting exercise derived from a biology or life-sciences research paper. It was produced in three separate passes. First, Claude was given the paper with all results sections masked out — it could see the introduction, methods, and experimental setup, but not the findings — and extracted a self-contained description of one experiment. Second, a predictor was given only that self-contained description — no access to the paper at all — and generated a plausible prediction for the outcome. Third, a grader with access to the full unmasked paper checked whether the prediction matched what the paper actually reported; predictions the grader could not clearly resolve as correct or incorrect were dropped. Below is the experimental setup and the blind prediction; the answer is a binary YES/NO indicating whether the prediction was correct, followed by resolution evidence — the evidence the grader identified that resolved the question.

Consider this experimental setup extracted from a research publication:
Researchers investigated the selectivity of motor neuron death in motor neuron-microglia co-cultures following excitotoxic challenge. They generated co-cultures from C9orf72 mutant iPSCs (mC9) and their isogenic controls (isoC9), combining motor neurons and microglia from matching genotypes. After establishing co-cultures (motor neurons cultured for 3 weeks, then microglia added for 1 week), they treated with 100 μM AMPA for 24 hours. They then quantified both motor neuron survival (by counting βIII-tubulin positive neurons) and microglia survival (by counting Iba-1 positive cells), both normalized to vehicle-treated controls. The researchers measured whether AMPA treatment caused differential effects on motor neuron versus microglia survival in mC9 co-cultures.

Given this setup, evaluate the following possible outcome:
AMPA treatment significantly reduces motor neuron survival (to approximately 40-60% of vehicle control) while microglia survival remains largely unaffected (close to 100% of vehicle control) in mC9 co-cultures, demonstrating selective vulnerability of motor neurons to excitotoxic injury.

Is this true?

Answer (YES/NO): YES